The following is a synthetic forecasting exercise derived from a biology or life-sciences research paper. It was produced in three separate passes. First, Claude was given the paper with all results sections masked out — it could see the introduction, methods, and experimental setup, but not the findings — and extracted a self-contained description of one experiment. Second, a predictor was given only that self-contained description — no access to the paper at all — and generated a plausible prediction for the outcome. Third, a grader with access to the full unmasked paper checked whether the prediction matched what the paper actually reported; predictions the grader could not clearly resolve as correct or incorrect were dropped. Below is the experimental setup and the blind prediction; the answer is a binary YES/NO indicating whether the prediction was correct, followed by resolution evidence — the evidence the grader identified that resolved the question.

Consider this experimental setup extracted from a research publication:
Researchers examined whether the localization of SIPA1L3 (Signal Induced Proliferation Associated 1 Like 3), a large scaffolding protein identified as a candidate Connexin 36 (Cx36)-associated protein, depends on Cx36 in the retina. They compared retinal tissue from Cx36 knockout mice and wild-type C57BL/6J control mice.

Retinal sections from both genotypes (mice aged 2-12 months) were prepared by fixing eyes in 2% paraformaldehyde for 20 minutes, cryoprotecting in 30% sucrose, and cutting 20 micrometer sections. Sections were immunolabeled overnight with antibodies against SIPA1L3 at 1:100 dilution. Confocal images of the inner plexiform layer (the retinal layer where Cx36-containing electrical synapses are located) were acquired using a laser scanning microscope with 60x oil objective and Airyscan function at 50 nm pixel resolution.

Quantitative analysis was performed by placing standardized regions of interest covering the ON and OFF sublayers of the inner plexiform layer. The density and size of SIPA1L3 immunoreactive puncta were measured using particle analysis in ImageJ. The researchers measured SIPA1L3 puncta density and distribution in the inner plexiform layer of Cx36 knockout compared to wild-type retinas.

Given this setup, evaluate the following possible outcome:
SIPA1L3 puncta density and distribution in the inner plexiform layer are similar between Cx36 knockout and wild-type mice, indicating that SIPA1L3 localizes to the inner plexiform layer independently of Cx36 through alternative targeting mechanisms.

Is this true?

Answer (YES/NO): NO